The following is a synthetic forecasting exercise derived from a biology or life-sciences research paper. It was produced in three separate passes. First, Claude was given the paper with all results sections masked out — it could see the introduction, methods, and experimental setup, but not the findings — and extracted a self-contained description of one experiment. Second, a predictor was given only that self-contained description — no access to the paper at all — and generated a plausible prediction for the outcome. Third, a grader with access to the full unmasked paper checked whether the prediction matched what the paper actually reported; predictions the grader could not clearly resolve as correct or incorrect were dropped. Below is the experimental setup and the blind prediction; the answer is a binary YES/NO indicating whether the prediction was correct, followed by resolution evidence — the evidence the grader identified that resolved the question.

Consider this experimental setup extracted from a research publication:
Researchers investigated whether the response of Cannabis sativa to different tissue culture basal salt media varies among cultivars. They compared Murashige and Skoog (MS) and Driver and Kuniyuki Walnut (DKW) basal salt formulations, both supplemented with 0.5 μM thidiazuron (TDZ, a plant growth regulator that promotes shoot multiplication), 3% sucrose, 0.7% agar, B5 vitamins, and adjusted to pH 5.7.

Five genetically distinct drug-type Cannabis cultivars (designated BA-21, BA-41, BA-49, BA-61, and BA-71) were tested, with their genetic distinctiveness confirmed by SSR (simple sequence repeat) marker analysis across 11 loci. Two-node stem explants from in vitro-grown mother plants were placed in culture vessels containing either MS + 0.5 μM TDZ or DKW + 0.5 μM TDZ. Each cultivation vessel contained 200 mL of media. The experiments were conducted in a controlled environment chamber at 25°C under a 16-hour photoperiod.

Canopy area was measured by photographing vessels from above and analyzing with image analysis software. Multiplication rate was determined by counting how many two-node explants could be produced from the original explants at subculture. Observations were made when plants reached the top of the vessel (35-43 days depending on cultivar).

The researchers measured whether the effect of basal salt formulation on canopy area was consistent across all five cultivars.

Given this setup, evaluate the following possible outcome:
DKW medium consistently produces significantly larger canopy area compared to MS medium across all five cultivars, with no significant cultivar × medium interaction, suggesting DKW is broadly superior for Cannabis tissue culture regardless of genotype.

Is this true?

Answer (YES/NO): NO